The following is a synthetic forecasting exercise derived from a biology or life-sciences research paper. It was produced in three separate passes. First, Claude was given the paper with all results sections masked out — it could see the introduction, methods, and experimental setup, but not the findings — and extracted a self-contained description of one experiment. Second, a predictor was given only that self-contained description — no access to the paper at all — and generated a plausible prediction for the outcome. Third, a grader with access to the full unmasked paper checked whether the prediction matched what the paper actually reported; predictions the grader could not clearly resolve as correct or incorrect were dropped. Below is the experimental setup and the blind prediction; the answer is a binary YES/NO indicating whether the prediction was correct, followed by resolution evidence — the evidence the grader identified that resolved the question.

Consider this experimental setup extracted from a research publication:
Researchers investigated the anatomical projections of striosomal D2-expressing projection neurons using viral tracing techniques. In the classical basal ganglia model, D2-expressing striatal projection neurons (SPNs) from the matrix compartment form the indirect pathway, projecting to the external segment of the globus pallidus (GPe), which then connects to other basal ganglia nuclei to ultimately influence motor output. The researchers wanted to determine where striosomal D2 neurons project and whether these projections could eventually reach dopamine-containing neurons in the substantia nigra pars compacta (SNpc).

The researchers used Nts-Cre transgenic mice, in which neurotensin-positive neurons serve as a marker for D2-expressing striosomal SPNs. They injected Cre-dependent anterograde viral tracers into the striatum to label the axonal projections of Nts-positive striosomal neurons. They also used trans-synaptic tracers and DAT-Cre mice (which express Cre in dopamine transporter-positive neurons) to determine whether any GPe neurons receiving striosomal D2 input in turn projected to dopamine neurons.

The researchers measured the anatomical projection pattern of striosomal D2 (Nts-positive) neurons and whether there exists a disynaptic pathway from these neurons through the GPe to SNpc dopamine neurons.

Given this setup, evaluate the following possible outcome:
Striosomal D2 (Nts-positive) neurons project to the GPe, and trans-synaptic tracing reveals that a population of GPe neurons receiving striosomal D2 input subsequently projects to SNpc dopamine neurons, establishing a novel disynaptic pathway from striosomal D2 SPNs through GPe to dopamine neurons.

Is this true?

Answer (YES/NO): YES